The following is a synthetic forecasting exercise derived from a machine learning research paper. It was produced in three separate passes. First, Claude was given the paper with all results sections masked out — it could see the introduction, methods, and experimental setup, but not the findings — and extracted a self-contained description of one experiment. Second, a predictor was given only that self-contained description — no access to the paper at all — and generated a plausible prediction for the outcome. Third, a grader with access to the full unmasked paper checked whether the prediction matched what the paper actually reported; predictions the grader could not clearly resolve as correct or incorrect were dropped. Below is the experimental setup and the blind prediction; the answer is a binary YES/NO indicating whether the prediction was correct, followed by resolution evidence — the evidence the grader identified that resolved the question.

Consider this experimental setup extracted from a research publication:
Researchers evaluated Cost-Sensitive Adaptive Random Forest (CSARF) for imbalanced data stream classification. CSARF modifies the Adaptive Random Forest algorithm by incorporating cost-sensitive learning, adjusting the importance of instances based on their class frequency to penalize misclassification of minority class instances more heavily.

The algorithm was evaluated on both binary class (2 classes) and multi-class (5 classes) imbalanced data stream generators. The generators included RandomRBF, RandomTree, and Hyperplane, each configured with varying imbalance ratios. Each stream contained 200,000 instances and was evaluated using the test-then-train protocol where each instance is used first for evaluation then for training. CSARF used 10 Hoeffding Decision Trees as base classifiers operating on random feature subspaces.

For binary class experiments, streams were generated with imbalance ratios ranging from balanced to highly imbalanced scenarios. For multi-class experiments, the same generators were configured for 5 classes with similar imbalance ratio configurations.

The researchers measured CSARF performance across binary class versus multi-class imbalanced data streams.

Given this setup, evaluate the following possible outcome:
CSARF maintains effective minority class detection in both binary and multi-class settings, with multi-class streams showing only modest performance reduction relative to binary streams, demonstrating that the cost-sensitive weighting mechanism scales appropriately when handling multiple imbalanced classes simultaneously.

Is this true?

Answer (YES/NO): NO